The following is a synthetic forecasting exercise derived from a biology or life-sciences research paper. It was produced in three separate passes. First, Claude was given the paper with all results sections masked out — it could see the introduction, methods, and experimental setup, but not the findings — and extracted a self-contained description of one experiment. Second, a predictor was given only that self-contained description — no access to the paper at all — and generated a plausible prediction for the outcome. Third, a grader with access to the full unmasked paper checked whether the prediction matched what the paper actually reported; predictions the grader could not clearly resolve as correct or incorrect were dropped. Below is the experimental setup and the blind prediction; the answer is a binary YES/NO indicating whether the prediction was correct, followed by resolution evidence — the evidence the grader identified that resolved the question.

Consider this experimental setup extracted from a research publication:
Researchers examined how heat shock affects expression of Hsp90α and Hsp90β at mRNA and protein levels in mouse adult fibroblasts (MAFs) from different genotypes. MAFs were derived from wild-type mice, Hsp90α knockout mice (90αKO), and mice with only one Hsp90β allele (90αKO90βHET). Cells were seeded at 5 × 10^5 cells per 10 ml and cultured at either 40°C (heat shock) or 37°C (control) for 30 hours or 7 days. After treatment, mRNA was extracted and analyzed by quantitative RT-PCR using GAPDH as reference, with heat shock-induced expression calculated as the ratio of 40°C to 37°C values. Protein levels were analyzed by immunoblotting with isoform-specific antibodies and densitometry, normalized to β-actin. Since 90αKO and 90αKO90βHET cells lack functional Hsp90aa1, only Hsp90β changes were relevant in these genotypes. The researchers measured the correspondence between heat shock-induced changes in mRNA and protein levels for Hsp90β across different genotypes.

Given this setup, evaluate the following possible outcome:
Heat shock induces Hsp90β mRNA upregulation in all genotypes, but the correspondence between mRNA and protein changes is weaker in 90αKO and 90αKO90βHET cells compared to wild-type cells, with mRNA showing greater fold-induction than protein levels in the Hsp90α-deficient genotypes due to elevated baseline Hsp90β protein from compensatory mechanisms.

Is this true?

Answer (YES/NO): NO